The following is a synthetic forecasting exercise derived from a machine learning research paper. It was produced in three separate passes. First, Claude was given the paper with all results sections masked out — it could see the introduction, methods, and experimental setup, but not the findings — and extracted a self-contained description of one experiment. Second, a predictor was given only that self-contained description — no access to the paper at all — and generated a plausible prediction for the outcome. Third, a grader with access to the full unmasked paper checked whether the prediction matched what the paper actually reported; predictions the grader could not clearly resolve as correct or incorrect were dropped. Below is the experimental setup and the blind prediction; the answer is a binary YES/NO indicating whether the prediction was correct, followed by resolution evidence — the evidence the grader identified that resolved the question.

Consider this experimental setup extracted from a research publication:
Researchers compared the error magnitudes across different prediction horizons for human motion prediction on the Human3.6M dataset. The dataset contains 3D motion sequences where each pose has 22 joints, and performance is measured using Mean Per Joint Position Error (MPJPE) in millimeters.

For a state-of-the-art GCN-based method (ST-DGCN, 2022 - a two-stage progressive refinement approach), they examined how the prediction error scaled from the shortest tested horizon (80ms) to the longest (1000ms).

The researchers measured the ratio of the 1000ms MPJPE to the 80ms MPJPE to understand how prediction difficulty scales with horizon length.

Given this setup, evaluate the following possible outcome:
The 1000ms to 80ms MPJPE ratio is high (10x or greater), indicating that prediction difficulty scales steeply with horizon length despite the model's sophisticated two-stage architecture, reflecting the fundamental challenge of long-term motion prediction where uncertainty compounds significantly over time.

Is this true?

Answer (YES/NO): YES